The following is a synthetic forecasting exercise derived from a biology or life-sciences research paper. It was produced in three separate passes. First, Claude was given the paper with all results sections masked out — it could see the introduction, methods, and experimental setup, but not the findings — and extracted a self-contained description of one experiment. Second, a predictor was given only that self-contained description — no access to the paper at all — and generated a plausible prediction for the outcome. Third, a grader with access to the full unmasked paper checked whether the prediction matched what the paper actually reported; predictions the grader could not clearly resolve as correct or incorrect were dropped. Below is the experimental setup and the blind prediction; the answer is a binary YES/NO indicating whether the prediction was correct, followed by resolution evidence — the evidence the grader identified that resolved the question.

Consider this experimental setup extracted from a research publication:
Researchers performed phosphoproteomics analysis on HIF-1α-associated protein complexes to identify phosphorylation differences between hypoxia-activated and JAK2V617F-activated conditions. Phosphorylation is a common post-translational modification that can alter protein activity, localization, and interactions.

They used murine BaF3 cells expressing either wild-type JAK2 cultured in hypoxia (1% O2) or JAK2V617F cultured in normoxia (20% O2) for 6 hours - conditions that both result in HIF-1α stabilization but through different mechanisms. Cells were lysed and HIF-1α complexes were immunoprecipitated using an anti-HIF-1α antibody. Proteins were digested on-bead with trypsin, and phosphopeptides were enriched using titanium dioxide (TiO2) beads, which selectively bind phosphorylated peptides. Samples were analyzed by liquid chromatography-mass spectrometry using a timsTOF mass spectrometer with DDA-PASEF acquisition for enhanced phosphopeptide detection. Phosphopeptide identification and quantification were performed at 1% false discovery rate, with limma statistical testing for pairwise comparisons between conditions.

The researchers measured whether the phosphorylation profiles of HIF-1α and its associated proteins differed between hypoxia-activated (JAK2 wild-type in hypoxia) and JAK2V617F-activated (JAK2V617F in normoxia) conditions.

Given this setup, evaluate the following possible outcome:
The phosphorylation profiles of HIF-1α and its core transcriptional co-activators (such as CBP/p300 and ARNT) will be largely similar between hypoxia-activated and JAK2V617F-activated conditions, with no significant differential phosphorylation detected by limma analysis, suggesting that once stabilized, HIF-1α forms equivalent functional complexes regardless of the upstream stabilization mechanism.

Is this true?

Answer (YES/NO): NO